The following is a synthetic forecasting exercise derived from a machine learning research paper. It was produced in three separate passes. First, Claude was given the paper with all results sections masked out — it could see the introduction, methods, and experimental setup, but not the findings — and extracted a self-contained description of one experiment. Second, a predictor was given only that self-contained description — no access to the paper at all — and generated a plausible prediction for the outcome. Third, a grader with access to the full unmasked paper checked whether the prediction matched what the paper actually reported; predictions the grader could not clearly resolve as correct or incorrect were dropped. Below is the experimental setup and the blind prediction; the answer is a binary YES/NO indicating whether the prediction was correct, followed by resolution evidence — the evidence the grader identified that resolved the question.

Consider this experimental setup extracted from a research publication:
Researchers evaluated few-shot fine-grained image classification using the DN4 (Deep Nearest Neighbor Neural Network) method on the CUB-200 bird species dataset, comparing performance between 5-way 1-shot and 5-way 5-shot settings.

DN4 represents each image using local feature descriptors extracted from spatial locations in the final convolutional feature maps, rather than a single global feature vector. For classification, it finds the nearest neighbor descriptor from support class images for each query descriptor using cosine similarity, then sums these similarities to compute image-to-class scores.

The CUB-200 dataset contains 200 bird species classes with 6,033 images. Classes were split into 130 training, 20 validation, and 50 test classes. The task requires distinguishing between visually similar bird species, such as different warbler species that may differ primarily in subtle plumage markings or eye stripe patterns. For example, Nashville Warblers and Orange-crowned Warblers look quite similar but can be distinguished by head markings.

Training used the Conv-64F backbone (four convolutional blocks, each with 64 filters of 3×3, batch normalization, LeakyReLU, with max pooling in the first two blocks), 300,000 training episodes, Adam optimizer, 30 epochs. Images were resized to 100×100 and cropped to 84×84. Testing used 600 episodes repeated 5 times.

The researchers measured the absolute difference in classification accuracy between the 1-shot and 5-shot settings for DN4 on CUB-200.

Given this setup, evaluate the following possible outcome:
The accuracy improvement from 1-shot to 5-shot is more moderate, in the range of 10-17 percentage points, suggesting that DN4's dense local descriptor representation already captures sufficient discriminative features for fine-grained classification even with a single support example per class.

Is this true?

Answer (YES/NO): NO